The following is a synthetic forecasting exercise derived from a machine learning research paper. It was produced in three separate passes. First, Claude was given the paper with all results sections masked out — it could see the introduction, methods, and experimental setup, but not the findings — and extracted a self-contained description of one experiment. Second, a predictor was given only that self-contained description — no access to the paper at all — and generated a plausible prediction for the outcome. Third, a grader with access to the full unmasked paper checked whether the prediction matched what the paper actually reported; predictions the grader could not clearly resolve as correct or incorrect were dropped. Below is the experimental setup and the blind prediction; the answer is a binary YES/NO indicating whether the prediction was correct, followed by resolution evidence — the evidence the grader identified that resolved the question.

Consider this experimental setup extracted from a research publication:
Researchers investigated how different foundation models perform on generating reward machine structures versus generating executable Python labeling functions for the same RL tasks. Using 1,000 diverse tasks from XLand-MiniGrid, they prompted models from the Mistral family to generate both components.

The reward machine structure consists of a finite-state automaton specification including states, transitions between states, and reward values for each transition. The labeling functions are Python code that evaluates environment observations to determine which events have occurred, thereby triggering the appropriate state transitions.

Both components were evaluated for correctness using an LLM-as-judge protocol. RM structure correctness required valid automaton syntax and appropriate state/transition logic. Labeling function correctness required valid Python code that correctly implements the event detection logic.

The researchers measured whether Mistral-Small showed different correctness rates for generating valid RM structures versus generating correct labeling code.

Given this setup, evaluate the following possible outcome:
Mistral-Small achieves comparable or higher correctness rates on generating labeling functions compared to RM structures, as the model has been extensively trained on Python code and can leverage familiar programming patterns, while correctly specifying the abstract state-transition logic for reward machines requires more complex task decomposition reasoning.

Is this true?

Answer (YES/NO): NO